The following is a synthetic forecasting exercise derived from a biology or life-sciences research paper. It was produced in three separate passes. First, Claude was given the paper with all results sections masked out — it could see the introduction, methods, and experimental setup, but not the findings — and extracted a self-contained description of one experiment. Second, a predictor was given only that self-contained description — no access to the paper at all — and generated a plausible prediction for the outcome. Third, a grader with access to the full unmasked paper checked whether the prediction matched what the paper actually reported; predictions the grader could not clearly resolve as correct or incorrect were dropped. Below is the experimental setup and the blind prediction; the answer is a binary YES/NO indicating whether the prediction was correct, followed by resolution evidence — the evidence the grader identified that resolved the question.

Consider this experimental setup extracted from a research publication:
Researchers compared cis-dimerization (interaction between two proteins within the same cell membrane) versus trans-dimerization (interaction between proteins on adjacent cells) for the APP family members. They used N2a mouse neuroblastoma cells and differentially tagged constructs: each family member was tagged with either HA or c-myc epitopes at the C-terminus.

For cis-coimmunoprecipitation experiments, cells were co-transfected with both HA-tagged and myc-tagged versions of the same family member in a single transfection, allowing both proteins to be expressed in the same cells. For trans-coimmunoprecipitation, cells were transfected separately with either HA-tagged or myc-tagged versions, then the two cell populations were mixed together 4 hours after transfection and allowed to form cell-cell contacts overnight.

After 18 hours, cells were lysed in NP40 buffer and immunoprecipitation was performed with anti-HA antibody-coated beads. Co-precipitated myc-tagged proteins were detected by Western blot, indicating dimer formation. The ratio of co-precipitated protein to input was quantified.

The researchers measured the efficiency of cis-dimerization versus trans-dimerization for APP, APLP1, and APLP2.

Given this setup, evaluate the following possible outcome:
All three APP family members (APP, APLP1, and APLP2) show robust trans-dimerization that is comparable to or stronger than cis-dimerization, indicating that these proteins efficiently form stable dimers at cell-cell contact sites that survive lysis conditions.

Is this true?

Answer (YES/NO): NO